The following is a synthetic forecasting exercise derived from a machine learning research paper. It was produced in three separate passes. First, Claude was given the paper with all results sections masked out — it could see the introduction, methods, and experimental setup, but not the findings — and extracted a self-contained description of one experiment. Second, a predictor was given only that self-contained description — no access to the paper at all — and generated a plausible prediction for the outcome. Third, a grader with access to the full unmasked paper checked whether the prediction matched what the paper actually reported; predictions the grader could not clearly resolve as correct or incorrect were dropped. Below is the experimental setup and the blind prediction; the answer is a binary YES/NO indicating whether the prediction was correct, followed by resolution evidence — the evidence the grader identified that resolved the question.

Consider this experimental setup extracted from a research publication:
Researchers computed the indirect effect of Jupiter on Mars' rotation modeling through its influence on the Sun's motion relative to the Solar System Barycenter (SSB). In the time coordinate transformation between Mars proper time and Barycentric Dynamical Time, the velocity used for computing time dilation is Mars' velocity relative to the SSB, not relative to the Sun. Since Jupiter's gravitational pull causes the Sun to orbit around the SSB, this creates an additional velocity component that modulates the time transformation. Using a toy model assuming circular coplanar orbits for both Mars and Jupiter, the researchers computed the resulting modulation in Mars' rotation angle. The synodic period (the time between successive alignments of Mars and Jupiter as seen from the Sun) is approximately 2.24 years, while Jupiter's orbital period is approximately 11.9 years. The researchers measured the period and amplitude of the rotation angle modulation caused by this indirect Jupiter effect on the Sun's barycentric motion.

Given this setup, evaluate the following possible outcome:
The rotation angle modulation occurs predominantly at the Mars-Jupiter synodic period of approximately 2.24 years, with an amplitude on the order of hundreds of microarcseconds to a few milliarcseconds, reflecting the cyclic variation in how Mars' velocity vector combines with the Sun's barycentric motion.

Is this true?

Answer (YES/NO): YES